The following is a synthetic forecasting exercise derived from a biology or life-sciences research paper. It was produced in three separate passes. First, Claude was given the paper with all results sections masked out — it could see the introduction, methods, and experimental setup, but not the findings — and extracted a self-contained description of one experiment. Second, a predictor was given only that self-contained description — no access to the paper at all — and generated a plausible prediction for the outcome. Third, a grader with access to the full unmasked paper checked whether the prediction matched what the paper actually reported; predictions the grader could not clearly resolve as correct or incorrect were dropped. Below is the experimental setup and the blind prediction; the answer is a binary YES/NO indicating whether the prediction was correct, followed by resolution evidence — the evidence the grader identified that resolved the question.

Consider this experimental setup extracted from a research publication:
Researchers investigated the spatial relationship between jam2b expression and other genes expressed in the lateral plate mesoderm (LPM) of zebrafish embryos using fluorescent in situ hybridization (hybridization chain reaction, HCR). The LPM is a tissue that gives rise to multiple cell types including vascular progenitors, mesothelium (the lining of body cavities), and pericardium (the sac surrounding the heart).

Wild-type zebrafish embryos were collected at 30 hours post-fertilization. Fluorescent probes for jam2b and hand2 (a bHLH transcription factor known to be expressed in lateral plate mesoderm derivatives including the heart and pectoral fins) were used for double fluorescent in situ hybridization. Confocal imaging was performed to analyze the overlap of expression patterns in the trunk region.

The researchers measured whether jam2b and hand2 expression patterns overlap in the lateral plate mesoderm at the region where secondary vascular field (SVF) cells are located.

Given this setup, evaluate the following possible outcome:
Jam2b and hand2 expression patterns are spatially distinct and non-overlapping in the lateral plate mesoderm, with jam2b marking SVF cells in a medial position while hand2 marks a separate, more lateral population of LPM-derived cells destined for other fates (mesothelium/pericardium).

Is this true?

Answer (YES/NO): NO